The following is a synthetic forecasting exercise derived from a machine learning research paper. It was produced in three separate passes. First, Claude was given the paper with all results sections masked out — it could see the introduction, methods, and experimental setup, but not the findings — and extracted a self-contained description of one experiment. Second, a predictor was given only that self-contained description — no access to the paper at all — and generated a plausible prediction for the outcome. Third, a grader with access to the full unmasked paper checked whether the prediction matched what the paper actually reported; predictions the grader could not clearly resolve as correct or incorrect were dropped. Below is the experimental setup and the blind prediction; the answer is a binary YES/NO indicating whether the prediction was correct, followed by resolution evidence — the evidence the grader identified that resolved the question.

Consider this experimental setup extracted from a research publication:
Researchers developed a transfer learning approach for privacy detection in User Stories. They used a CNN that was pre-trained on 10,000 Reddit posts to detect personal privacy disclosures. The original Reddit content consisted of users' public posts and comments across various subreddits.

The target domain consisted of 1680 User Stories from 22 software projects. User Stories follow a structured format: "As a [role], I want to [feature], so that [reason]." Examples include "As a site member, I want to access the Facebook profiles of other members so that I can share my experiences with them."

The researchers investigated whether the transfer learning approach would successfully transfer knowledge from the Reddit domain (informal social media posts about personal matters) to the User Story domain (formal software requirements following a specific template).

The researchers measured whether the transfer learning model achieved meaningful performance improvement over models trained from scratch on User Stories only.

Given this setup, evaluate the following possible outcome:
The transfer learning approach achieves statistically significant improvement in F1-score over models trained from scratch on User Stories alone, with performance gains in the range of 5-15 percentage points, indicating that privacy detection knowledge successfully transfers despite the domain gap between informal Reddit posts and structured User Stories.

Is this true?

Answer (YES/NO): NO